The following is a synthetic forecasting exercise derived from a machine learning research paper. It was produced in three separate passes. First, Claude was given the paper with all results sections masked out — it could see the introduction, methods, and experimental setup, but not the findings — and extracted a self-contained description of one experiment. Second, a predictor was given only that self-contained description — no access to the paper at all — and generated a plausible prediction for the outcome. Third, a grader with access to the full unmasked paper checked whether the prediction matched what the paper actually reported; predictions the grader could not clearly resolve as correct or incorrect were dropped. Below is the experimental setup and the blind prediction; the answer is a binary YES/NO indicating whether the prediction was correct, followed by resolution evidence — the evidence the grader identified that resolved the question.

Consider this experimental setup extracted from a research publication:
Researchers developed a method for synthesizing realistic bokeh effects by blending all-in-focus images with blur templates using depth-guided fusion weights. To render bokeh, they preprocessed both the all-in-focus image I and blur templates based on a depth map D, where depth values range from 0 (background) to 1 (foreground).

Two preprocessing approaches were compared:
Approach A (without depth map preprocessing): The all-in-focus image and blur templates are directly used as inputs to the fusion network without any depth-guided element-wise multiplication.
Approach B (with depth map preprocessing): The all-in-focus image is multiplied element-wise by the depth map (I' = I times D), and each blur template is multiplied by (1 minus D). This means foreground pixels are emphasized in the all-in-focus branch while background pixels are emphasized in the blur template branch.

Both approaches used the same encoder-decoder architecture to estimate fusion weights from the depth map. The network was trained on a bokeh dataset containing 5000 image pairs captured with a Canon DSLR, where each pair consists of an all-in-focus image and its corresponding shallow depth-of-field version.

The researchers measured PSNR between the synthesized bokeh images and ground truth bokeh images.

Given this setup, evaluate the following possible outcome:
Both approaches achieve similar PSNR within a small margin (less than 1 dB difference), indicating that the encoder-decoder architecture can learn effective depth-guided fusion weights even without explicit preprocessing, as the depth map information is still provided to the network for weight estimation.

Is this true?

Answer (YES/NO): NO